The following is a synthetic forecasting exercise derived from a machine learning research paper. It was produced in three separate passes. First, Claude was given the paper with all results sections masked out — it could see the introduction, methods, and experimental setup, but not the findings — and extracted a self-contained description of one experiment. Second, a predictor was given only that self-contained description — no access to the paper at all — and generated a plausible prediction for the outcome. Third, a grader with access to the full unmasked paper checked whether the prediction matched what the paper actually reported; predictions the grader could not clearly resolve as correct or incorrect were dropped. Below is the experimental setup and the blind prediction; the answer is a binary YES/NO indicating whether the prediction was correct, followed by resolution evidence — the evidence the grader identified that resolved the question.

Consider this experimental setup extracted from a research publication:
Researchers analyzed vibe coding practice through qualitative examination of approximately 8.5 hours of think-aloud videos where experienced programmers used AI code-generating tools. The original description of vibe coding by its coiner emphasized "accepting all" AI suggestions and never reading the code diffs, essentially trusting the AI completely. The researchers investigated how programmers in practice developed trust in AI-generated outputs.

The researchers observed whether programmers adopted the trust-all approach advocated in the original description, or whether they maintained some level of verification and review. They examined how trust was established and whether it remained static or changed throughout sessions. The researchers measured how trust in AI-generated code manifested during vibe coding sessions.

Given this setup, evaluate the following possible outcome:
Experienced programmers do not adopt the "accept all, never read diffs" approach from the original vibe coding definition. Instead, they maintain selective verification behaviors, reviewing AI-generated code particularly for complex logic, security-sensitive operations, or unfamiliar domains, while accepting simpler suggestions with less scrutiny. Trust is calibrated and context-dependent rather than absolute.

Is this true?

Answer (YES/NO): YES